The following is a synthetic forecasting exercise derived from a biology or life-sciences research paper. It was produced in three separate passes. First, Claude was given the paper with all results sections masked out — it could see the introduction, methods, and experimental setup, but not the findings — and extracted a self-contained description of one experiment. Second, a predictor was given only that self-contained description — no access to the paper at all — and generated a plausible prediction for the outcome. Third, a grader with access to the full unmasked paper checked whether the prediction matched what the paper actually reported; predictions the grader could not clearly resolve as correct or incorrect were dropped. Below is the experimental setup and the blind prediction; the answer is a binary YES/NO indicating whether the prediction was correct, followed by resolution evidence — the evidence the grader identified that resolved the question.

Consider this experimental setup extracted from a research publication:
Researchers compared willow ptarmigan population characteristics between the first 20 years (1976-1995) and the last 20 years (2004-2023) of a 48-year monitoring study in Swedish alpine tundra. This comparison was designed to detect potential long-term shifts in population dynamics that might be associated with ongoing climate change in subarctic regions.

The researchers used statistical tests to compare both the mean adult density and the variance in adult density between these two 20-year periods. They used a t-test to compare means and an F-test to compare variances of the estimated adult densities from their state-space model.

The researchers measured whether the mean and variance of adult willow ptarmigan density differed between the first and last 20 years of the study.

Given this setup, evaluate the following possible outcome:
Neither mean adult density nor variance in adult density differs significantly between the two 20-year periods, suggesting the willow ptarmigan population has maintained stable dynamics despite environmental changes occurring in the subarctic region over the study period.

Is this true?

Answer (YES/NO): YES